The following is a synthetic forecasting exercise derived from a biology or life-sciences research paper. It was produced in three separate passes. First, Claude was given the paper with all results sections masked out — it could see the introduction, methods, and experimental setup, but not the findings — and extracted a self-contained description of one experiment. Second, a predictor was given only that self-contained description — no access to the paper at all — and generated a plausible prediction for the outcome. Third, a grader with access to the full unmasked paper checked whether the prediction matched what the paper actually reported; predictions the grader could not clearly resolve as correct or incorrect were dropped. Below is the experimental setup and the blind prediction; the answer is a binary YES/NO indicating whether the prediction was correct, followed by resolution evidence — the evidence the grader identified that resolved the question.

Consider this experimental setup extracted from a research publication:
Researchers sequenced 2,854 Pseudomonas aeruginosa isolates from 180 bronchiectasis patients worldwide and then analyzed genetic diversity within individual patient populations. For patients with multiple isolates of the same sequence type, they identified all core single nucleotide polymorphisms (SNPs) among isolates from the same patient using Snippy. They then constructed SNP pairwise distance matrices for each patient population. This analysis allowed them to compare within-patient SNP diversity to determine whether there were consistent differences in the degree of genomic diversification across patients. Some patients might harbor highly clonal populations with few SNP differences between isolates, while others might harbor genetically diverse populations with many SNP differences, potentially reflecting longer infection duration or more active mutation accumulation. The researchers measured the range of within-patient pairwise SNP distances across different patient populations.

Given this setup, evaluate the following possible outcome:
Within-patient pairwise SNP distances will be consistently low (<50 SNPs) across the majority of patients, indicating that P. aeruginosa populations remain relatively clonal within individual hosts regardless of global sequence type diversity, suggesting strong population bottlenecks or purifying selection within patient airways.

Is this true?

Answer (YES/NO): NO